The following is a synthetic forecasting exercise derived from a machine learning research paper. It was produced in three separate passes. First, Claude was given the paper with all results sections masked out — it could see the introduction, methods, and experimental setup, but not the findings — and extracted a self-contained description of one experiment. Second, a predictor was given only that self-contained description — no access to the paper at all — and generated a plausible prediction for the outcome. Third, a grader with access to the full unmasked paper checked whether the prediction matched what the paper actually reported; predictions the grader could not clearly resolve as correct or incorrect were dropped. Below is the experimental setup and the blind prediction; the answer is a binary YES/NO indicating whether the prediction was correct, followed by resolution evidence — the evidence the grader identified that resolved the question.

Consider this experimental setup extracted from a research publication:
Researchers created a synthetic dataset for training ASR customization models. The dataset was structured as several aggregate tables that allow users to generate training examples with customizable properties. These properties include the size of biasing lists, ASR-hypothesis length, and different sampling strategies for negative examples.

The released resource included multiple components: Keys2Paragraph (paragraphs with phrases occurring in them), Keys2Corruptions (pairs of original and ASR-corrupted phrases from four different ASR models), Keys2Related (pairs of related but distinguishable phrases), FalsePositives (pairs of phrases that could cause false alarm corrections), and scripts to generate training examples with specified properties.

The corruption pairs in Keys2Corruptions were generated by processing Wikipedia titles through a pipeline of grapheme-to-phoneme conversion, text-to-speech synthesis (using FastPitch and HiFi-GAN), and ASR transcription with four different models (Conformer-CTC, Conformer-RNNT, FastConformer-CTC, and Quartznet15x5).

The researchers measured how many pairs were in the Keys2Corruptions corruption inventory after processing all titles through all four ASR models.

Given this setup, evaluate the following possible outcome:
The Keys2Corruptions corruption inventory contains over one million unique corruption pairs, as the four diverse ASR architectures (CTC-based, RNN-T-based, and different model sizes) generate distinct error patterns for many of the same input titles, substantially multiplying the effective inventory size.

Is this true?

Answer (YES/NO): YES